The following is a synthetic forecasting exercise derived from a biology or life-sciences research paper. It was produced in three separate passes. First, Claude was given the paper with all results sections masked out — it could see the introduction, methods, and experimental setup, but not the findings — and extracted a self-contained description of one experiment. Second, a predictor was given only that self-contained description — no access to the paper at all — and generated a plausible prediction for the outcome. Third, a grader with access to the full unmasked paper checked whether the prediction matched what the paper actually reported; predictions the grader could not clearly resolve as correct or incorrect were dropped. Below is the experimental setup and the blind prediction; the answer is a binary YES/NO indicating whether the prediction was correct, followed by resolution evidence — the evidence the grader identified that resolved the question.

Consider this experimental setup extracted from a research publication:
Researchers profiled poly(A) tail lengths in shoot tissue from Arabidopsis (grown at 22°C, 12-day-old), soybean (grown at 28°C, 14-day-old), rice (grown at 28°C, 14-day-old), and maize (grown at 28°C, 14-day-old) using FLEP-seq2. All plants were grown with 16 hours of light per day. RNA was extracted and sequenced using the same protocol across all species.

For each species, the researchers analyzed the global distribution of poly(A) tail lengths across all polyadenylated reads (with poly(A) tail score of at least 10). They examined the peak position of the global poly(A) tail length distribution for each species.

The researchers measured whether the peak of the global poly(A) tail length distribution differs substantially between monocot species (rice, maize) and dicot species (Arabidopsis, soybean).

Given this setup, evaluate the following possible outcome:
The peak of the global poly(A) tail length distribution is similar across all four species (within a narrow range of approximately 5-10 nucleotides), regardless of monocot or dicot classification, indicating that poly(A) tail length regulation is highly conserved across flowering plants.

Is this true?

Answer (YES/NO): NO